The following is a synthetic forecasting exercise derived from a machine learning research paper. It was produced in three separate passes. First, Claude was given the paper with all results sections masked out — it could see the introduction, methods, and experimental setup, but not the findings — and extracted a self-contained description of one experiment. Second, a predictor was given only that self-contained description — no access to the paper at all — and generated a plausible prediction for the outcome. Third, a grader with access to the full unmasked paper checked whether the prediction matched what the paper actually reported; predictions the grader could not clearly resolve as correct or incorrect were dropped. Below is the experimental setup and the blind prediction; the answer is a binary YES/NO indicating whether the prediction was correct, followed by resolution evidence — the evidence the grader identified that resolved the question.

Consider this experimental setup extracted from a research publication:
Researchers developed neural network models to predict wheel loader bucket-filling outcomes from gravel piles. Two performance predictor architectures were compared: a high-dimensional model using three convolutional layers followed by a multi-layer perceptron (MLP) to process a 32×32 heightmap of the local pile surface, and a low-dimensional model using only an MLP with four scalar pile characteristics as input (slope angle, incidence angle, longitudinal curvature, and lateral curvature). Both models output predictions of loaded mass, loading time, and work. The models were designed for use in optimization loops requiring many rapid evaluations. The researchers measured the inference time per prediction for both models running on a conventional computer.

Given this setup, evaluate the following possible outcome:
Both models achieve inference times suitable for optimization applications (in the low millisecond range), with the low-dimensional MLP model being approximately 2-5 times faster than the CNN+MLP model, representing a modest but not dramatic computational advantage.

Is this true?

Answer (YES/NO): YES